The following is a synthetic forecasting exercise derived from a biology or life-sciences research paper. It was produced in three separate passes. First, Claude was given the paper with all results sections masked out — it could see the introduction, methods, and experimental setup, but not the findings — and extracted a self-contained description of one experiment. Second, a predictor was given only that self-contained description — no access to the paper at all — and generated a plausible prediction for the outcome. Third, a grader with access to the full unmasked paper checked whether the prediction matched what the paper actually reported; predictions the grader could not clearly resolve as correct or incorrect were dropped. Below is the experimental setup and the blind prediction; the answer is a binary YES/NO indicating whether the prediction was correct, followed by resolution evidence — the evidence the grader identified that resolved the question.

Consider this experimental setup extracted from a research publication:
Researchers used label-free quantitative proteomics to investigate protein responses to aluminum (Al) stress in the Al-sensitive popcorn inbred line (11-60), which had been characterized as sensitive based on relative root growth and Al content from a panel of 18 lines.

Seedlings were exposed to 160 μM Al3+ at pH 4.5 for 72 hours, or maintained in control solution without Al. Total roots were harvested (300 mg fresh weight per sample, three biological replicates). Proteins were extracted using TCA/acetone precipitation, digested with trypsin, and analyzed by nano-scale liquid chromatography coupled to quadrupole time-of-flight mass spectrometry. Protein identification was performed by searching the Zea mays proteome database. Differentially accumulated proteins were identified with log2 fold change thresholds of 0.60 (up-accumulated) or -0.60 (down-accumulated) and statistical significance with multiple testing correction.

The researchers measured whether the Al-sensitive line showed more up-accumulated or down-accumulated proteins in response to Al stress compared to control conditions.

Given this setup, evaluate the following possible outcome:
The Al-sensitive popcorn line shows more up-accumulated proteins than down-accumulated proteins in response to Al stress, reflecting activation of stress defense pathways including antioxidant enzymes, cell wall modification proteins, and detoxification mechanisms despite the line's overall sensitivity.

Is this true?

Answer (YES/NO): NO